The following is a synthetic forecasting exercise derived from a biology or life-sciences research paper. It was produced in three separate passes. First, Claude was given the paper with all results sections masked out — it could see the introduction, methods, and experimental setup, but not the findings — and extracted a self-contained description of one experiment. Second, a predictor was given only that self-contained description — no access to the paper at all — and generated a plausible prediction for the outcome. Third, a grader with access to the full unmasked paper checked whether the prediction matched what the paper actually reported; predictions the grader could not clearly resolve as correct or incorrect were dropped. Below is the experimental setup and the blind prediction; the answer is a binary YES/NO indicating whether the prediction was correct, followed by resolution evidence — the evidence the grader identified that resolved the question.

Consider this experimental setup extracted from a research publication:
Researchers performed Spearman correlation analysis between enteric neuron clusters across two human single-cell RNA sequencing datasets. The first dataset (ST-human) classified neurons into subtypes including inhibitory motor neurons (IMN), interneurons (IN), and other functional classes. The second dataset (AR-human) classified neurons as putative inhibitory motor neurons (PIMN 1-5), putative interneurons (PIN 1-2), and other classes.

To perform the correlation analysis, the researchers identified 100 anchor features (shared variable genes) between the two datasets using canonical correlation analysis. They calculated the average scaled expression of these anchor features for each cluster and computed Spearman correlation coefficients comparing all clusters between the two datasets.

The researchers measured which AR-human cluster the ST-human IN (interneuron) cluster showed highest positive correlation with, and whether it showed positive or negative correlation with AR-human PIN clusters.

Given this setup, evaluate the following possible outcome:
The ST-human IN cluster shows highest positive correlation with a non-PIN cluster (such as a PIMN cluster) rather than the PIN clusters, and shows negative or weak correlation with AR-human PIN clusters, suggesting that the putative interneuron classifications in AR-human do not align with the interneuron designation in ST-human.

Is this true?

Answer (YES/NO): YES